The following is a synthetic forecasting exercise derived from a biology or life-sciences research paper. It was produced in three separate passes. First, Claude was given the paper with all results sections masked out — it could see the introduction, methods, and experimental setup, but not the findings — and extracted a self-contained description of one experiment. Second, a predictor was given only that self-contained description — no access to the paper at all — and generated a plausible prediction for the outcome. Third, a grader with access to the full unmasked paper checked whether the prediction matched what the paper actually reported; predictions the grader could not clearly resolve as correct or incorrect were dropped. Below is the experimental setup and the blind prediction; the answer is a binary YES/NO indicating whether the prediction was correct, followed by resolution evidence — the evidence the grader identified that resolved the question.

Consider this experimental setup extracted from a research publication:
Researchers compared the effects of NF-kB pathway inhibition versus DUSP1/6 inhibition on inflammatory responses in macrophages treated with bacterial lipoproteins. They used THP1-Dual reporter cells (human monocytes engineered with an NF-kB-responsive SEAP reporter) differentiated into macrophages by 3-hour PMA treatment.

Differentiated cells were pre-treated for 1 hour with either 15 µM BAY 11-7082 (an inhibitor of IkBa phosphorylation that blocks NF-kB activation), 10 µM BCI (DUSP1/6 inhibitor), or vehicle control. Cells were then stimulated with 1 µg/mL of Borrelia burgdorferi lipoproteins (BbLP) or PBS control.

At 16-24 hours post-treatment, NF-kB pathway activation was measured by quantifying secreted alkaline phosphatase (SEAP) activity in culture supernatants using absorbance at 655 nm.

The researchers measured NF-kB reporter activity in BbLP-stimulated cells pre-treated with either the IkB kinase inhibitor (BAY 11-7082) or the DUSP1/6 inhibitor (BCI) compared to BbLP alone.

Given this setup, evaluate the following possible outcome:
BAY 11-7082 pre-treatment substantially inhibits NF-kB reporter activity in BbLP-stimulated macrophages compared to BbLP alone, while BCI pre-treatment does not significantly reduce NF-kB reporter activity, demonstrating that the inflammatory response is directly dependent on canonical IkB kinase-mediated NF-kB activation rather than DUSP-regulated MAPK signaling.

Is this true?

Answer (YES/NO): NO